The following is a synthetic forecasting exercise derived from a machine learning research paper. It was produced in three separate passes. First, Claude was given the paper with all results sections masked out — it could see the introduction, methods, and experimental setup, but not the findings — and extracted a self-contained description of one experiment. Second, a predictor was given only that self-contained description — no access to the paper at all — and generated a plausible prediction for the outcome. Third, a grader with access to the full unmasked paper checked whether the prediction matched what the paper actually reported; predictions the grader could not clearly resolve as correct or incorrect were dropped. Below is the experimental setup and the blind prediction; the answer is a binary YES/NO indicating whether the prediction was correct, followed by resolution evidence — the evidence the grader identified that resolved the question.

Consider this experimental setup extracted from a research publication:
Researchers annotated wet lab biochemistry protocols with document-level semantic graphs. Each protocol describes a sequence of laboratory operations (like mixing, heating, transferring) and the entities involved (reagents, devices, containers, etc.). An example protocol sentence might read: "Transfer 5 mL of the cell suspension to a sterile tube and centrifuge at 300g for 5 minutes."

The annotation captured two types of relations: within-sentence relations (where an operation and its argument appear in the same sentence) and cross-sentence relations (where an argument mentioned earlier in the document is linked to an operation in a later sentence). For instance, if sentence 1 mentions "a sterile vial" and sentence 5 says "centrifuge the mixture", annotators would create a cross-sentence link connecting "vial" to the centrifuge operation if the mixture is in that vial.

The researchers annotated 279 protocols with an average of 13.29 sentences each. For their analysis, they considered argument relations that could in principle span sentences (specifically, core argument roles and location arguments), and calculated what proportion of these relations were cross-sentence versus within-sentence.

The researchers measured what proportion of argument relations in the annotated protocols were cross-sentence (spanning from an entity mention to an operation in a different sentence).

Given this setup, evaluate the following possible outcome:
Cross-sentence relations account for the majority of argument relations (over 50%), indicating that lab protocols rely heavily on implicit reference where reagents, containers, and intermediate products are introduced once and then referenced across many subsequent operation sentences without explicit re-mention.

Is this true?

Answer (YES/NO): YES